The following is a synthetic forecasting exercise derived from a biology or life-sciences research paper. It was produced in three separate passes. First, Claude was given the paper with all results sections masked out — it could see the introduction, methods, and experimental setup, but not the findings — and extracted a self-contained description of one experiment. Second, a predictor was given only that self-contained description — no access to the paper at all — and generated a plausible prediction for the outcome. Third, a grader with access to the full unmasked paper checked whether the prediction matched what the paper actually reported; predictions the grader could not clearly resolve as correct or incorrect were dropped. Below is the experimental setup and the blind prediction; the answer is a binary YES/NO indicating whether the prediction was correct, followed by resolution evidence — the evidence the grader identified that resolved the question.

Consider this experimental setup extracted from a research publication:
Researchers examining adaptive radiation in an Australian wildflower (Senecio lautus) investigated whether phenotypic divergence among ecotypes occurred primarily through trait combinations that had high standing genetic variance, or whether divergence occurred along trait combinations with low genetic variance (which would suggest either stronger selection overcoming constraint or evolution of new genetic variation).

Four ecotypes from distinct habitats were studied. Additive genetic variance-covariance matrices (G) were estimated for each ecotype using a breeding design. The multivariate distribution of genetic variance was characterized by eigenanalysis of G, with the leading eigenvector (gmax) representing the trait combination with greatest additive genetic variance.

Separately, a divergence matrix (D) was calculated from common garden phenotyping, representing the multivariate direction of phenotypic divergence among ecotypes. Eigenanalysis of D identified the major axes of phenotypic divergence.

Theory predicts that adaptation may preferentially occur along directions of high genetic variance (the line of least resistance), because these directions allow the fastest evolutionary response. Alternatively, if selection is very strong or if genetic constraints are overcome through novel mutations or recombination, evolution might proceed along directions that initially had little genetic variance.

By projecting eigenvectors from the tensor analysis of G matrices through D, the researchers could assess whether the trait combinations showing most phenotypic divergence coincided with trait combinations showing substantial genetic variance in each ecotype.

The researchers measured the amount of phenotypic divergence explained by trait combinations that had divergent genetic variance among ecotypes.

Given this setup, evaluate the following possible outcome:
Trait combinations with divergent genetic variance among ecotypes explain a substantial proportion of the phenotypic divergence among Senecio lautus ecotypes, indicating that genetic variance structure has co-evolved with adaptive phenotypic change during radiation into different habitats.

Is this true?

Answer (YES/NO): YES